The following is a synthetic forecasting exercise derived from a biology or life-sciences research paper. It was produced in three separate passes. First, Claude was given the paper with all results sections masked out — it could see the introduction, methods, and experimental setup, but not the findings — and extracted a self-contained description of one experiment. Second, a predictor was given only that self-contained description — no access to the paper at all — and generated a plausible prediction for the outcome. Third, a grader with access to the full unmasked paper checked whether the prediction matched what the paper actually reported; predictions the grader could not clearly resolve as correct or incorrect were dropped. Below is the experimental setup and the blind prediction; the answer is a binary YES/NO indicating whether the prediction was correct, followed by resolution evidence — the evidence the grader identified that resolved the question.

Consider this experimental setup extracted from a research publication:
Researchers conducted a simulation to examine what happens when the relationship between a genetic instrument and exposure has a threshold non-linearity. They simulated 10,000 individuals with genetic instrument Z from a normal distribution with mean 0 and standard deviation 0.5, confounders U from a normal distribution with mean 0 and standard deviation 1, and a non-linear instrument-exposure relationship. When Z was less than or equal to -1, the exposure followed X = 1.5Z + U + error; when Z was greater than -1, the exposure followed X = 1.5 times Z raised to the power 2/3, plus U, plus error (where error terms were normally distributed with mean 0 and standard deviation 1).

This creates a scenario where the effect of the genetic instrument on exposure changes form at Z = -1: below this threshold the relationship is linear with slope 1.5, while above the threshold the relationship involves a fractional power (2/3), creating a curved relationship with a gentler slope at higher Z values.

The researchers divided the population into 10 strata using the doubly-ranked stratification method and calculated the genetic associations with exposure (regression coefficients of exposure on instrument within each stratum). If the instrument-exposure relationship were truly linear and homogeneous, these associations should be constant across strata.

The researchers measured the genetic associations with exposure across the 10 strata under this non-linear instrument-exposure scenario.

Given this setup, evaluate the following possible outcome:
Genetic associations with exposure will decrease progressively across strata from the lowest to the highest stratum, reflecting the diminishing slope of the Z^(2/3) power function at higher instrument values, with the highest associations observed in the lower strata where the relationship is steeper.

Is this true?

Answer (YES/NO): NO